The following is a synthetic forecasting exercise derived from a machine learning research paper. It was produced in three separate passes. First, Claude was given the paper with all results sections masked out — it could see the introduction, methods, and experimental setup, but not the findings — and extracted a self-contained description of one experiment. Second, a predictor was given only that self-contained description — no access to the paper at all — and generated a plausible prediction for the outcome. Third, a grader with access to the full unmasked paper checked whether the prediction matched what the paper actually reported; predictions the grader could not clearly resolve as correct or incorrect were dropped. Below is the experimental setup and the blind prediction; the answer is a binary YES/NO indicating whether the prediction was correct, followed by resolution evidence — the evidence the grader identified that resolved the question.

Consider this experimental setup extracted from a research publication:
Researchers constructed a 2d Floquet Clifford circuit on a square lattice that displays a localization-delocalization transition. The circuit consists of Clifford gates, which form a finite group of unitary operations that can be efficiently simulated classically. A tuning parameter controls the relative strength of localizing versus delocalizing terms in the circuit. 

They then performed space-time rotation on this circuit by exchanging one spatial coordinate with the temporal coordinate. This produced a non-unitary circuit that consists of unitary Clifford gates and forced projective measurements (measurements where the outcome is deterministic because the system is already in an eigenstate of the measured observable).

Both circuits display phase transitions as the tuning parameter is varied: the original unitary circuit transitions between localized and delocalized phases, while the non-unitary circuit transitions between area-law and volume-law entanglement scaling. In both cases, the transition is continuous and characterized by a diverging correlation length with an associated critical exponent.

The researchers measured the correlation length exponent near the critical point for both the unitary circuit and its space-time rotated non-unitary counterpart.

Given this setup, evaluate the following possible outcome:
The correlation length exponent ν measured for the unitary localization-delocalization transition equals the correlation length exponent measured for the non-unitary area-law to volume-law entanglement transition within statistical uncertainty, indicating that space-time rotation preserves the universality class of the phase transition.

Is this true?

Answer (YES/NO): NO